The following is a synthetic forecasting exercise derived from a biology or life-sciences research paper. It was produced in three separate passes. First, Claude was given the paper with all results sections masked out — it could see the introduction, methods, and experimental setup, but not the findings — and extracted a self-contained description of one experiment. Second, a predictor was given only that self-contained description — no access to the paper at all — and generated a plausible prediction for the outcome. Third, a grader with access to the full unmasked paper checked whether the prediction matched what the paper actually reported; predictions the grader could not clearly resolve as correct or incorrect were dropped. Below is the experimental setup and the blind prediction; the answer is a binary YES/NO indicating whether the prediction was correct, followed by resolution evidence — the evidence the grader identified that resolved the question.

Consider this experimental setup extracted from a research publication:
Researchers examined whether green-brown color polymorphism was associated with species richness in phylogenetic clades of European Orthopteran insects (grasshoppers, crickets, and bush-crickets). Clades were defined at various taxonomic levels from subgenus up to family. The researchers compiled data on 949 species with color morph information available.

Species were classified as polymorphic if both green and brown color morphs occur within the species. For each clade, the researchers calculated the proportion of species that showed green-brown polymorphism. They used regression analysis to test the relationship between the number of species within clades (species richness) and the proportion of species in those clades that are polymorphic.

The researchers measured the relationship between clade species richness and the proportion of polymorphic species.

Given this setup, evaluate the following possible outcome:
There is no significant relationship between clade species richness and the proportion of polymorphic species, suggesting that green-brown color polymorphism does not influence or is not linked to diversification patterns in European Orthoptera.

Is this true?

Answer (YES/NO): YES